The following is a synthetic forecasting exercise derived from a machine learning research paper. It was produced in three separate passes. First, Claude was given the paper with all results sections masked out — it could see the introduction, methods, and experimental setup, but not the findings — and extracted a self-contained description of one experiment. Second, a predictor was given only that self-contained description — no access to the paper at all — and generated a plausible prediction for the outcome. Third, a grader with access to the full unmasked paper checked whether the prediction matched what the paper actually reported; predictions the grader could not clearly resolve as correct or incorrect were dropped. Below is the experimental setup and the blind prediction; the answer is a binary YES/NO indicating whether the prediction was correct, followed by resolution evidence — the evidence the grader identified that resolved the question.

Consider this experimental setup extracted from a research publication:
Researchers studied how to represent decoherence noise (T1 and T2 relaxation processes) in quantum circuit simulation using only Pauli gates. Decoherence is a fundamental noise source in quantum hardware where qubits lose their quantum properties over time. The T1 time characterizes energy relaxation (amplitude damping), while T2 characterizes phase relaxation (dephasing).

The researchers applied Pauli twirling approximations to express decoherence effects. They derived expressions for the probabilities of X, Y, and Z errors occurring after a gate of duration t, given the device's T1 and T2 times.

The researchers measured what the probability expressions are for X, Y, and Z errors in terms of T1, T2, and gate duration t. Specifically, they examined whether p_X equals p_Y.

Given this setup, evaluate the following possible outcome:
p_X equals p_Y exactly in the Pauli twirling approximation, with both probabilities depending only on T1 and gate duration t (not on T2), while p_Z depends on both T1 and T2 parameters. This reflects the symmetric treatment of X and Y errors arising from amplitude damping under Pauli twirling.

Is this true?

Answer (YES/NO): YES